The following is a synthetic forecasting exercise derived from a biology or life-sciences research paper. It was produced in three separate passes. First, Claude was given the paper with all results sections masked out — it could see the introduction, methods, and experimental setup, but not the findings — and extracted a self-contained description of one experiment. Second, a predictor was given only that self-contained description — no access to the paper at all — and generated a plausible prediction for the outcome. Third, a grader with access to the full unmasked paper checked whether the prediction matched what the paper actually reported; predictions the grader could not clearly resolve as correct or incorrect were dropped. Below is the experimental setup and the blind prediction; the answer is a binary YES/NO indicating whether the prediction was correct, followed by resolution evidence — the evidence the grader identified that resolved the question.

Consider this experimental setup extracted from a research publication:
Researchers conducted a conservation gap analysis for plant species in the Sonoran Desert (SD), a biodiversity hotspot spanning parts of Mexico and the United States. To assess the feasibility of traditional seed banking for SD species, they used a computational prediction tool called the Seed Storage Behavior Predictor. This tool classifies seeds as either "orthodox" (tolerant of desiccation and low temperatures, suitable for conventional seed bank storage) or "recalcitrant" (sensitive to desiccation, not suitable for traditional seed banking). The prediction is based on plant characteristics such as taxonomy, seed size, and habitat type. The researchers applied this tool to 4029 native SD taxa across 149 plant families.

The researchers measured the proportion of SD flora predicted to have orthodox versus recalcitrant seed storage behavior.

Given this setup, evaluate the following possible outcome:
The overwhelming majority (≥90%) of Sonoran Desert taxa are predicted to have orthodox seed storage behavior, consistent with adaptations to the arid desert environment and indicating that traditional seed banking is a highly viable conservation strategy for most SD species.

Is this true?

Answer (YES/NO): NO